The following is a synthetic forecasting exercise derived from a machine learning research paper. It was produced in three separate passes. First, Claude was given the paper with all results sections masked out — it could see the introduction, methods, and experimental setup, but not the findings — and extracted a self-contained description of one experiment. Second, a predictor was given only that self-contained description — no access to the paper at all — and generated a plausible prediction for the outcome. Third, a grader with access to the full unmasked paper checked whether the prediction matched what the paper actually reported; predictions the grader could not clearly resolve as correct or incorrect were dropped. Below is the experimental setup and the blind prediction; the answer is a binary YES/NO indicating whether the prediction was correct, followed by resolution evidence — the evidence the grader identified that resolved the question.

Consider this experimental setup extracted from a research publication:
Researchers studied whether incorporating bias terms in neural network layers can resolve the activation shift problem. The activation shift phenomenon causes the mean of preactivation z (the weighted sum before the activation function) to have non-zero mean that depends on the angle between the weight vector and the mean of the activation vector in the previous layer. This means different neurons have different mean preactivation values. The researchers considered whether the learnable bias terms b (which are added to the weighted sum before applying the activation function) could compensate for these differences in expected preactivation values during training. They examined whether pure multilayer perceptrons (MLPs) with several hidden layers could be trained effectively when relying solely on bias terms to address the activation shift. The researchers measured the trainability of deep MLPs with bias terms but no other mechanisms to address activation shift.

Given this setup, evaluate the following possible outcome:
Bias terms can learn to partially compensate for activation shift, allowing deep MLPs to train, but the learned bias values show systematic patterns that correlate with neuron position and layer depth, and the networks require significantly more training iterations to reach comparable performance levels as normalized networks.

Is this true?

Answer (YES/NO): NO